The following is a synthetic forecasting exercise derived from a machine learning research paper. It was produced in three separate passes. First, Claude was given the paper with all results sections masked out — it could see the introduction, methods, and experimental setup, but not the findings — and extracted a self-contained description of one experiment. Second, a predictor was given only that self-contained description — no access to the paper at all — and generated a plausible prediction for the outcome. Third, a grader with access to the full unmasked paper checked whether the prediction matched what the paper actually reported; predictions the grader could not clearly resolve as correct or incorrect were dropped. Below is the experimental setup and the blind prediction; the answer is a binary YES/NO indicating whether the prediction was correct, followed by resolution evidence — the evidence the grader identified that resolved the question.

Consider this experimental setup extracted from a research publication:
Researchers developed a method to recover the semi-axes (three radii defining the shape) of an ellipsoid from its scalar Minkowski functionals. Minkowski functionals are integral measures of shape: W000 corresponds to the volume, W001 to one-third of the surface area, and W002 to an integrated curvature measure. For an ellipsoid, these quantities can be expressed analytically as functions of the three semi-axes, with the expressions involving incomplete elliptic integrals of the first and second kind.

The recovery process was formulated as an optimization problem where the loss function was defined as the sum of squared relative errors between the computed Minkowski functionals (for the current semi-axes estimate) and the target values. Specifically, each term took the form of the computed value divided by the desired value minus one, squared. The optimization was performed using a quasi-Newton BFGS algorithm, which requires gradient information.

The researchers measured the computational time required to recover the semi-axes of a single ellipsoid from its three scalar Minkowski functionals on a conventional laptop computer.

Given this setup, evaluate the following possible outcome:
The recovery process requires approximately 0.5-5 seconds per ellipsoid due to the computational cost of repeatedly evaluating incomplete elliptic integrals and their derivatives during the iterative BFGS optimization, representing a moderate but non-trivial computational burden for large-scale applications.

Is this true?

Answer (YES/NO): NO